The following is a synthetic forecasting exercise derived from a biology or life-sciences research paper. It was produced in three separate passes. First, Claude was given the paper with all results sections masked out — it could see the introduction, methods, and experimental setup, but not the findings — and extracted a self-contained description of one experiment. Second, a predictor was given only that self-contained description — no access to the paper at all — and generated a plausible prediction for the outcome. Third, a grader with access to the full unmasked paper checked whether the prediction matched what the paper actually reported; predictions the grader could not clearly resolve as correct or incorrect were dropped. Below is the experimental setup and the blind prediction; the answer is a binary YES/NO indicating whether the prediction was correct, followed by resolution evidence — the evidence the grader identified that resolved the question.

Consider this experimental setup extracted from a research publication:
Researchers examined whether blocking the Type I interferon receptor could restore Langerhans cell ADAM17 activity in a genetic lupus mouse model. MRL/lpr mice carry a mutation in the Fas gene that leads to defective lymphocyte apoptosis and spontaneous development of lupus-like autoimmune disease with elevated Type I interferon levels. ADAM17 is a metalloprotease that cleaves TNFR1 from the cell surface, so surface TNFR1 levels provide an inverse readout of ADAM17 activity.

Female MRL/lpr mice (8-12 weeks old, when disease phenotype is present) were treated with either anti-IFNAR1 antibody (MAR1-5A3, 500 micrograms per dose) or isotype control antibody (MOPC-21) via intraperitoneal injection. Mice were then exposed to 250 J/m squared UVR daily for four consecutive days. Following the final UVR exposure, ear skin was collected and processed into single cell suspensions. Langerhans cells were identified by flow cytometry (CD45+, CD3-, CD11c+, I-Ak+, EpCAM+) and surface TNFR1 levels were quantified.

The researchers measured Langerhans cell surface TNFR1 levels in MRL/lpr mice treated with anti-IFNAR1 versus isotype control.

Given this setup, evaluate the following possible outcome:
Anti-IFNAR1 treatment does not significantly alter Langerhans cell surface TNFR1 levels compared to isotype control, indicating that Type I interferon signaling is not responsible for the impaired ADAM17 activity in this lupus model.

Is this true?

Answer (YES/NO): NO